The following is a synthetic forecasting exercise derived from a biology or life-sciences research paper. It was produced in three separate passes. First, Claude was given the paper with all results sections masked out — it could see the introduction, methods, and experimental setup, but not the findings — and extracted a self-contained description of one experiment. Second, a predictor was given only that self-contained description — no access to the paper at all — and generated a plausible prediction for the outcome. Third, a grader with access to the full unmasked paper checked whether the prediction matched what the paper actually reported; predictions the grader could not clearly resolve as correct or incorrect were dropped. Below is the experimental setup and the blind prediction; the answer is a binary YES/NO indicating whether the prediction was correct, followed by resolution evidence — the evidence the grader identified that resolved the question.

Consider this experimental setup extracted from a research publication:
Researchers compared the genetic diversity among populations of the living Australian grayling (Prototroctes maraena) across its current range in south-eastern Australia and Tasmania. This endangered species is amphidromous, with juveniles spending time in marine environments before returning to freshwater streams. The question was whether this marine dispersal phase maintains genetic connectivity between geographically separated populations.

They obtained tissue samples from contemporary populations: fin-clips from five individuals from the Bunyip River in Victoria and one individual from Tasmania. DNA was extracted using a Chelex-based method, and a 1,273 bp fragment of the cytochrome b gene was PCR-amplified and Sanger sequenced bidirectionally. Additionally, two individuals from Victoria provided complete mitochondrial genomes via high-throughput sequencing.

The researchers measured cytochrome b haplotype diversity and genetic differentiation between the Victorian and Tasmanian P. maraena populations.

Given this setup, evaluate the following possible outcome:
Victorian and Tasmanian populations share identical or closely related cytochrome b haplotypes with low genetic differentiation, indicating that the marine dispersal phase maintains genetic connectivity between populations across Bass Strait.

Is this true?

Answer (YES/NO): YES